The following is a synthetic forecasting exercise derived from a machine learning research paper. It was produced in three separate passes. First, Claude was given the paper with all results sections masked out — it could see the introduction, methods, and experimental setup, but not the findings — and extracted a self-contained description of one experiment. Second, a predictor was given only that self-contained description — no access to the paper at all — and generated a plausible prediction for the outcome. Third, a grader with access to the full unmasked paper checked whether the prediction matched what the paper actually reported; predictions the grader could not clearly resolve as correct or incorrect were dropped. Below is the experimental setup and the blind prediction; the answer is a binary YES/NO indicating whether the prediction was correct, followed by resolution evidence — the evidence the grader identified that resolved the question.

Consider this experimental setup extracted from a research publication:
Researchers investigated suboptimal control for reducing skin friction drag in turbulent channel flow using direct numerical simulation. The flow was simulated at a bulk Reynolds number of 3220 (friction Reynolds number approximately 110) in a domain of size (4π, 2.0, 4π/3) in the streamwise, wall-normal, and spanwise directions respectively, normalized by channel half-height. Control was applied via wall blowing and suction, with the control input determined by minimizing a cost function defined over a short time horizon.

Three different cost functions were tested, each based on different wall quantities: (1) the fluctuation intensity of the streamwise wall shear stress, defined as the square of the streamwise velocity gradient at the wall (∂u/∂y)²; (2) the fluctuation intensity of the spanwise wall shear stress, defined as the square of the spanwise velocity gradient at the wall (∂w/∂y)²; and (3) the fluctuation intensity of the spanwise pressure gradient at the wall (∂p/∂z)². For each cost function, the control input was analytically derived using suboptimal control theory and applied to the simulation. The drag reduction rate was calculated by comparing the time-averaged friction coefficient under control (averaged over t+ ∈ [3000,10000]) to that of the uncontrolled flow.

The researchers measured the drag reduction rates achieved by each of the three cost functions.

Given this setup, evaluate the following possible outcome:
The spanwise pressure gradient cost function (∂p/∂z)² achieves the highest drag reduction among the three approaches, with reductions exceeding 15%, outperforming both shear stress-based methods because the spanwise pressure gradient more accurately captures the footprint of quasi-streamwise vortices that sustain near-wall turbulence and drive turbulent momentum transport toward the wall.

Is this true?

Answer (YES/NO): NO